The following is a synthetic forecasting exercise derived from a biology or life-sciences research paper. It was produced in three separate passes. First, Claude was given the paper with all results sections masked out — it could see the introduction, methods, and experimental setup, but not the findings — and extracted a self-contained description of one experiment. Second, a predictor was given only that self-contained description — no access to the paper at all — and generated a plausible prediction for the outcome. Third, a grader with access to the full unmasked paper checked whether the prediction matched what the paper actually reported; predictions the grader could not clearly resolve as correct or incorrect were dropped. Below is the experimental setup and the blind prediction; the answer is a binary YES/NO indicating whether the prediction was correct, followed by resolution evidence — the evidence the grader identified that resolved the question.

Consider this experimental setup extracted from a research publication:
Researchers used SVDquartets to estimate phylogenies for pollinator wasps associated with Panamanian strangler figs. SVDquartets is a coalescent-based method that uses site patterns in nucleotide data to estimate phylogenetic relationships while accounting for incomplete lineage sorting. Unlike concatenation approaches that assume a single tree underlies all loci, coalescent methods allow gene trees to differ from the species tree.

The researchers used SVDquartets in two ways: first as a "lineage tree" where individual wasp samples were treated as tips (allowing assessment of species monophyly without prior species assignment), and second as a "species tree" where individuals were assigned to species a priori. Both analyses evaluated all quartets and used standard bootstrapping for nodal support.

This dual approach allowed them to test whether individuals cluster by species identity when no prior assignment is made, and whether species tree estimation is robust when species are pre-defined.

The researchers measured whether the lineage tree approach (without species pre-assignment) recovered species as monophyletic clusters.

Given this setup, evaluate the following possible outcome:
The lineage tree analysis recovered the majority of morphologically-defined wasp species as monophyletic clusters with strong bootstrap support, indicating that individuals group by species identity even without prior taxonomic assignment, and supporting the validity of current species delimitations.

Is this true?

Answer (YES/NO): YES